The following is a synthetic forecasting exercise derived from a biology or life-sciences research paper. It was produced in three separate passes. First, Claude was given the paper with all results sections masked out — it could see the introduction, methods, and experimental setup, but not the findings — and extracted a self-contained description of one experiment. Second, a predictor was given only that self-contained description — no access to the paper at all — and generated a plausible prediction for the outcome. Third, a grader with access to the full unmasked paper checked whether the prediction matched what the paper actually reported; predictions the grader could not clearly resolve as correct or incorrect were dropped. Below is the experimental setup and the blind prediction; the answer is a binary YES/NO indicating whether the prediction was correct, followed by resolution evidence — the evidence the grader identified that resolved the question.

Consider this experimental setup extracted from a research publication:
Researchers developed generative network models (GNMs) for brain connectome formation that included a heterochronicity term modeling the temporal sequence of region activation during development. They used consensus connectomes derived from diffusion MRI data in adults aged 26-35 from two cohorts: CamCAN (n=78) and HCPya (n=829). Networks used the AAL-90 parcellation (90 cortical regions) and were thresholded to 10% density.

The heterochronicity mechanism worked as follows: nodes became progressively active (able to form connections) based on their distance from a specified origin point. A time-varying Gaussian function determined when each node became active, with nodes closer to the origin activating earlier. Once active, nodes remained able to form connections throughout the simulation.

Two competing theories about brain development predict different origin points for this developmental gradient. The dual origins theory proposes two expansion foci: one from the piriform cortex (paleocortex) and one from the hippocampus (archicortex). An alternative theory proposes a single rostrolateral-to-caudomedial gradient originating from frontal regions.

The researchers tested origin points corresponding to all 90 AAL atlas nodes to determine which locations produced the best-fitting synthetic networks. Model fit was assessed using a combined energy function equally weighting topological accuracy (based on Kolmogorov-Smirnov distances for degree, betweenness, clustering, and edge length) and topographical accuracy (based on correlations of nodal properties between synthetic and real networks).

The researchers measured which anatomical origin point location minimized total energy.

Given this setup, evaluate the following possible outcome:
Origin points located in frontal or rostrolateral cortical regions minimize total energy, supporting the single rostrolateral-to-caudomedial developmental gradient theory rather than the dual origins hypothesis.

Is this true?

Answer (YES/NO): NO